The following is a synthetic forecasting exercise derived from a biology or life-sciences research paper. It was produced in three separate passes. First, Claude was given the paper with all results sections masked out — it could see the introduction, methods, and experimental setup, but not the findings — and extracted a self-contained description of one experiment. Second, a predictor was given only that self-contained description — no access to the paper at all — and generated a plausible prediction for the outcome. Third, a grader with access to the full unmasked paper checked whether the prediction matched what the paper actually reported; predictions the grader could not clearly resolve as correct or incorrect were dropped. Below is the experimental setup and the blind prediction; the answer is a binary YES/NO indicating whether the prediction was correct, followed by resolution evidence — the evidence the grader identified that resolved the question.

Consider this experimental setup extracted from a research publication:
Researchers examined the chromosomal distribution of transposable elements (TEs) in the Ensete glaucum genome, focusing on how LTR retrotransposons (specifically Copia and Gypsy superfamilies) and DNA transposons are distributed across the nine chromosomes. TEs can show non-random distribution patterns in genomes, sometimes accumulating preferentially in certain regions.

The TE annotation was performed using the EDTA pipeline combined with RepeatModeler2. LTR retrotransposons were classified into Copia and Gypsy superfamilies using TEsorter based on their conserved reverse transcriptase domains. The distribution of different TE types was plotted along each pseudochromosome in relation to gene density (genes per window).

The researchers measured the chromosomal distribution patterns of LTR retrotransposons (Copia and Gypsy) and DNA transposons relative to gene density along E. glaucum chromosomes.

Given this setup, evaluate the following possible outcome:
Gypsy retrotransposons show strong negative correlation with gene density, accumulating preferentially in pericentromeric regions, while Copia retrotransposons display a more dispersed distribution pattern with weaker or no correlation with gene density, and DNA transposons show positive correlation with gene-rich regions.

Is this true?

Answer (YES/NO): NO